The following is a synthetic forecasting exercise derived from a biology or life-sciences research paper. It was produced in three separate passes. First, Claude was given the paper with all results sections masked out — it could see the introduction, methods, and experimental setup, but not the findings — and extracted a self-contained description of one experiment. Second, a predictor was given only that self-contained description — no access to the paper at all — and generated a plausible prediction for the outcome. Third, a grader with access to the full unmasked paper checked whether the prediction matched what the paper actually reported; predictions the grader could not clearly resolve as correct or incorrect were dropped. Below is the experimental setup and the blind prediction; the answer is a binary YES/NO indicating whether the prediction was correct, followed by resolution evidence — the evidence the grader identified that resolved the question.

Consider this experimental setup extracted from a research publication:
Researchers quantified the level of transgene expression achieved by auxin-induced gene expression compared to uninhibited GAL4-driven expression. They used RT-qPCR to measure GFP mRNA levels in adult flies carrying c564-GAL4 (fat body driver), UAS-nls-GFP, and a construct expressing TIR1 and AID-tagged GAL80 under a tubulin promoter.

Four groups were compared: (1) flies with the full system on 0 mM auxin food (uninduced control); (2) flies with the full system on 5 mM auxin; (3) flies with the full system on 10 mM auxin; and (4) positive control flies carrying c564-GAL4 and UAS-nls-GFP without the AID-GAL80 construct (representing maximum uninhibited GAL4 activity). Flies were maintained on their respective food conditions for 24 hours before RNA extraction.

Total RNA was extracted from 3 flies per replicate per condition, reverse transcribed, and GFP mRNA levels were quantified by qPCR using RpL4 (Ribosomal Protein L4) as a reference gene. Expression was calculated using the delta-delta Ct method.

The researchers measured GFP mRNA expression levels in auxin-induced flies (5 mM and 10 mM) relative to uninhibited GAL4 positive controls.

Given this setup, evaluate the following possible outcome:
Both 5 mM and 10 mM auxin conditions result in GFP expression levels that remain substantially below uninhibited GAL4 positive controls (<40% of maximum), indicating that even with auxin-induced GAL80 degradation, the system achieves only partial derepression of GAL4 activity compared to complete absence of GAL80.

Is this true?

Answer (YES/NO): NO